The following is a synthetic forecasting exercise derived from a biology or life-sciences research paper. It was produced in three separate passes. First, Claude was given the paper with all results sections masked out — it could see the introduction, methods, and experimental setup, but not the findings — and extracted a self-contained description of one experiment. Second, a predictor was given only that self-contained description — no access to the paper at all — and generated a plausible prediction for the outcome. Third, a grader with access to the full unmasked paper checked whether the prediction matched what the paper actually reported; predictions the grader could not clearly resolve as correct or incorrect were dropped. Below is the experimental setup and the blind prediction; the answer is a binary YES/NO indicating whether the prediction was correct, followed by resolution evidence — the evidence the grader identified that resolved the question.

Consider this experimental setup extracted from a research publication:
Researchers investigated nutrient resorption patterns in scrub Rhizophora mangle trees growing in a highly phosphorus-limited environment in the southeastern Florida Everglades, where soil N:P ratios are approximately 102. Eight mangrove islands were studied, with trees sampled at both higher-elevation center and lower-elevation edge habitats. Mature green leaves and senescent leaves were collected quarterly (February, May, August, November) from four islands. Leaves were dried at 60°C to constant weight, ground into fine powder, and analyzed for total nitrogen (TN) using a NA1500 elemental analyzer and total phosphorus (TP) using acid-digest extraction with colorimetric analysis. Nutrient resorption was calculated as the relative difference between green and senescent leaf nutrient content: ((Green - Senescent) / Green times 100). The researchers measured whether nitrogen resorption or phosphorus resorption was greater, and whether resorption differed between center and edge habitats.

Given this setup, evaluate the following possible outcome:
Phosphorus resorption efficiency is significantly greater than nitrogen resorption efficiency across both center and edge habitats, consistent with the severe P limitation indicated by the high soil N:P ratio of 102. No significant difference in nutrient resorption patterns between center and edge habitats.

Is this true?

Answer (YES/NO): NO